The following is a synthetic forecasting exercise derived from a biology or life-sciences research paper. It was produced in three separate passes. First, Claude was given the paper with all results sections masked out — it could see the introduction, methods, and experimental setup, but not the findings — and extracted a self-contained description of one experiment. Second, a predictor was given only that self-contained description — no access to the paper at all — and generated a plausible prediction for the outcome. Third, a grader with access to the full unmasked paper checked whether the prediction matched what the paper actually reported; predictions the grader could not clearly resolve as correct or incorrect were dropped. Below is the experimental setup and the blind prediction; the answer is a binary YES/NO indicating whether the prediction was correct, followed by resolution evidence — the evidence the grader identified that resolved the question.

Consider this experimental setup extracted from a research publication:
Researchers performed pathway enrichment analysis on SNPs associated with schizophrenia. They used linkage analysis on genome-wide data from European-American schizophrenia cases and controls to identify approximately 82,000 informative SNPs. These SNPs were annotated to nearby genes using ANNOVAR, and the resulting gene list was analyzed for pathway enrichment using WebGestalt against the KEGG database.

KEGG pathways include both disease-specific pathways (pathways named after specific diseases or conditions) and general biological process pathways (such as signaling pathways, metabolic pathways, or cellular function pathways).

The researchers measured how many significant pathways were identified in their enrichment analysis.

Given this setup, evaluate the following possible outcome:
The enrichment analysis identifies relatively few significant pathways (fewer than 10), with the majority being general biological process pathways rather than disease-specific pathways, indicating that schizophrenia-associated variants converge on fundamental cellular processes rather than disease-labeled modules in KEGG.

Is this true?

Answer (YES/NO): NO